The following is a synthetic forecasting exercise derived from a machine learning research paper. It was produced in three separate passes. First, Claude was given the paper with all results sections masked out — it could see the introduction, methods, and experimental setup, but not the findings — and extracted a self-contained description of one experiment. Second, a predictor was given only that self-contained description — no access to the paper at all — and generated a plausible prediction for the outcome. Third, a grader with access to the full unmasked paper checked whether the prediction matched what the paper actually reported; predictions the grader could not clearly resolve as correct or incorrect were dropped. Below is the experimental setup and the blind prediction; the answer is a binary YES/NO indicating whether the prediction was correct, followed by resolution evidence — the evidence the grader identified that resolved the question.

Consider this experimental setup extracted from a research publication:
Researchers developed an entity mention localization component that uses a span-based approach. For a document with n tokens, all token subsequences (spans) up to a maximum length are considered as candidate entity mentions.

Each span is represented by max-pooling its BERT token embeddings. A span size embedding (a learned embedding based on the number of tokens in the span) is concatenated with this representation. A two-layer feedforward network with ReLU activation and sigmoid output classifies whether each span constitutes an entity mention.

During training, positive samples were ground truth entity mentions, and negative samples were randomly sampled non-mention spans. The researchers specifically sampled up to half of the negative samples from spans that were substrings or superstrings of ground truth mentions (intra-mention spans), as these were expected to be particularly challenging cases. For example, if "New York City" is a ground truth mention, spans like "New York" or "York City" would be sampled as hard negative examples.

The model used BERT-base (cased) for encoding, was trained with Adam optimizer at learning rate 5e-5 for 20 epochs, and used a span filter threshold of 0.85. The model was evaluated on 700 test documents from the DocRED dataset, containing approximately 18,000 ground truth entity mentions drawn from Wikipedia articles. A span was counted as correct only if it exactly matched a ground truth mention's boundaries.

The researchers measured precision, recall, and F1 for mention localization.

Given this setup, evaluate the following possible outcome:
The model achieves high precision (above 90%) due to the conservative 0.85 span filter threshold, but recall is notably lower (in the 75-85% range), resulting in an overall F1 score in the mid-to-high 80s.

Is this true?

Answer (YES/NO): NO